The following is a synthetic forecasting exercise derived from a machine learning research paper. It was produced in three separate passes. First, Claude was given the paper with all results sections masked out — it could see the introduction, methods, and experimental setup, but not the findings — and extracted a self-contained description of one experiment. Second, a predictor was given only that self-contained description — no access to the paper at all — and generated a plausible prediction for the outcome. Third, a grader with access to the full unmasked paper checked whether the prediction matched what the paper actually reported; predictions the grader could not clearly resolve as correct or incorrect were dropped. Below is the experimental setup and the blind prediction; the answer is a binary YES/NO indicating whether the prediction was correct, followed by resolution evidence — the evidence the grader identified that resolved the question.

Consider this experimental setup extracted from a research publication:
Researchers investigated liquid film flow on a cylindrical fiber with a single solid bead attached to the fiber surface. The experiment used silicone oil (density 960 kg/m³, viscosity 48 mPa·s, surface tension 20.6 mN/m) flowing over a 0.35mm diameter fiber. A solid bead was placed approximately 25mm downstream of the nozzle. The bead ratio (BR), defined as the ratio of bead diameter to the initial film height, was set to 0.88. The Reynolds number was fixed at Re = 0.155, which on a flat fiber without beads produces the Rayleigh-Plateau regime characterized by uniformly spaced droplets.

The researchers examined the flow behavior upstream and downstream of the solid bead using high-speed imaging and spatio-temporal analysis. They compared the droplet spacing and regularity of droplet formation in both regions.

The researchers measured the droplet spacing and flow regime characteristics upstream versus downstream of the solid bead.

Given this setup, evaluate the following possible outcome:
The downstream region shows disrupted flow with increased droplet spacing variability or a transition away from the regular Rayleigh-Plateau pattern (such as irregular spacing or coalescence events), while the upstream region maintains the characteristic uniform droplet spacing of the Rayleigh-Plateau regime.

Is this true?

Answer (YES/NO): YES